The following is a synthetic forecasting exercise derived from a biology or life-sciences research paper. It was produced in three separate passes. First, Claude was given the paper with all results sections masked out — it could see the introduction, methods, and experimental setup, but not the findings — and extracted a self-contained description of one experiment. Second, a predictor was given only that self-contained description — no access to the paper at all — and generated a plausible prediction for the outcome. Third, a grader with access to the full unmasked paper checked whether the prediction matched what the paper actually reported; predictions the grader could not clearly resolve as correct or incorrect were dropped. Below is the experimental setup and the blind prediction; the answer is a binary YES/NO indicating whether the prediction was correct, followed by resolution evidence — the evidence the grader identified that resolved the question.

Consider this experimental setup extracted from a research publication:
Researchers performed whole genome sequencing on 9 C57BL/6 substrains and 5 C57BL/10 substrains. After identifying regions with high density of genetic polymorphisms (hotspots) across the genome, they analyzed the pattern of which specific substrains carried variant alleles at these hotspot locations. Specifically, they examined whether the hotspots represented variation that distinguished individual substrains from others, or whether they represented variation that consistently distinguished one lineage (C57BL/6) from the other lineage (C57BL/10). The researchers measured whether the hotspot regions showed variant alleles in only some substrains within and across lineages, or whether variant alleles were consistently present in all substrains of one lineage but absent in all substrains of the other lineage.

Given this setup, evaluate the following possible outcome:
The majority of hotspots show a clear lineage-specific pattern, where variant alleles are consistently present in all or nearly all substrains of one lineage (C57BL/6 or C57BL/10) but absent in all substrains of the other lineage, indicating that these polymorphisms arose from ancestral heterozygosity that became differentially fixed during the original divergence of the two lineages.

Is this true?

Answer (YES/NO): NO